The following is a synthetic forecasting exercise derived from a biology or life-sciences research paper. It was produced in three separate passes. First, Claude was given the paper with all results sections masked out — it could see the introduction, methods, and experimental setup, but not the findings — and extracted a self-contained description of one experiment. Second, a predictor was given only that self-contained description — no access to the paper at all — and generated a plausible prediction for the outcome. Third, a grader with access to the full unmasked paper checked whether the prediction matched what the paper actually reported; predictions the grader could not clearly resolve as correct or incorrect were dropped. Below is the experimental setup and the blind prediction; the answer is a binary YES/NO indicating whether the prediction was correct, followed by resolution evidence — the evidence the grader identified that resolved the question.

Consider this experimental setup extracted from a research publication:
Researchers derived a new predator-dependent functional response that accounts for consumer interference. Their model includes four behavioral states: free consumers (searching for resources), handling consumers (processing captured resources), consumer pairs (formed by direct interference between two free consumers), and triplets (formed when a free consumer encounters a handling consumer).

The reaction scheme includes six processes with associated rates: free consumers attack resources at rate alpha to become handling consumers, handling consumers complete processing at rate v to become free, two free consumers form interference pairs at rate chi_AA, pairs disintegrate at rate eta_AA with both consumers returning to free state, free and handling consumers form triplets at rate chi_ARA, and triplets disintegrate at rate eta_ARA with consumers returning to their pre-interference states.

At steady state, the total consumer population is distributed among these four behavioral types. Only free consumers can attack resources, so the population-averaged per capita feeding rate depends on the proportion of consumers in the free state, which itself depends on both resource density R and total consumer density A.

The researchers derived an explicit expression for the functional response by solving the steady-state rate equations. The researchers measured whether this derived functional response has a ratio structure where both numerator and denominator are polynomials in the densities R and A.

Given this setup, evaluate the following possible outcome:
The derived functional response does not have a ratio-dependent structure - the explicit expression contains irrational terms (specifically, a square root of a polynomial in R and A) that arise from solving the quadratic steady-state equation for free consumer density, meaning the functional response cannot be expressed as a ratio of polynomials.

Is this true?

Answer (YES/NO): YES